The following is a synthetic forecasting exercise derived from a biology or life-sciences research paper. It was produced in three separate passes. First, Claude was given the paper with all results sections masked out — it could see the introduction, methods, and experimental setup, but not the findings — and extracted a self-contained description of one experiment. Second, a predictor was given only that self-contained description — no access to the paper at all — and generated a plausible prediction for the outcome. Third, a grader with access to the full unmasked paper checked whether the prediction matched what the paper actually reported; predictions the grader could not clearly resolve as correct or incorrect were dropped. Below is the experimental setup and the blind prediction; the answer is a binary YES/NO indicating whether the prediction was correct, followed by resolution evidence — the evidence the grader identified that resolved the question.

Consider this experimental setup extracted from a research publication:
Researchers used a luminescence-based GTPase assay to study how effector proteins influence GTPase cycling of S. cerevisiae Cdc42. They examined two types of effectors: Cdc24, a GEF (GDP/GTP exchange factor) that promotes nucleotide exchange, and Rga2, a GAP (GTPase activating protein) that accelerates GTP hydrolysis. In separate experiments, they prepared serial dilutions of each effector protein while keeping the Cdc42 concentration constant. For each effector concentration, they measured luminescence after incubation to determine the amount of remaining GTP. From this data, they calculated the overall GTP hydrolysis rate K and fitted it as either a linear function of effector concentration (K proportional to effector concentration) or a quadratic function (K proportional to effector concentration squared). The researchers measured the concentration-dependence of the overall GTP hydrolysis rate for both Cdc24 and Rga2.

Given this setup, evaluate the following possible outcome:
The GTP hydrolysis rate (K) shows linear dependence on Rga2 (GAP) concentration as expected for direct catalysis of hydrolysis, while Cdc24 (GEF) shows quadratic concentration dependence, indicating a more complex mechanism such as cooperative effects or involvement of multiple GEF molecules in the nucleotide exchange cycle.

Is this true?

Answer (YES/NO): YES